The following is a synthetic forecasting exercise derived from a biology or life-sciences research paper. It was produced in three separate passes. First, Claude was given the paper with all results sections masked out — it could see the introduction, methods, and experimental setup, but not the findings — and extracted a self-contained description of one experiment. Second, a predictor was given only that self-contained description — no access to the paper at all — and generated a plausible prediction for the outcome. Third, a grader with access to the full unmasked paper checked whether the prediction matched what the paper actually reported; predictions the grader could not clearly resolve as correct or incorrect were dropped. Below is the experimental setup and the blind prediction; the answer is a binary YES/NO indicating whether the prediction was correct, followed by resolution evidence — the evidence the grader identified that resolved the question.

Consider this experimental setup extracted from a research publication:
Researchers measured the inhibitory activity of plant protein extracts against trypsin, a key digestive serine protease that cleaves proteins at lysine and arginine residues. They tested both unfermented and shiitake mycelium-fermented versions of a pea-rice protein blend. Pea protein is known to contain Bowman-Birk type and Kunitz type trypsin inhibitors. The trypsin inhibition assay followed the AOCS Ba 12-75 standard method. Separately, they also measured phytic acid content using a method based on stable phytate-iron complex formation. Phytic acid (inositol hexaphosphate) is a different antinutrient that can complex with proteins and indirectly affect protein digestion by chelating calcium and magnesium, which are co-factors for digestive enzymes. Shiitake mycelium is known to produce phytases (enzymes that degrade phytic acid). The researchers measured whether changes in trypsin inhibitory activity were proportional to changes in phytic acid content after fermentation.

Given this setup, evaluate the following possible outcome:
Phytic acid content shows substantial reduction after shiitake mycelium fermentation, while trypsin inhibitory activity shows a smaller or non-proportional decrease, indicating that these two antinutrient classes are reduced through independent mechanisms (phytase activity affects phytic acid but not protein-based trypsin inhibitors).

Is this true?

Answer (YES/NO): NO